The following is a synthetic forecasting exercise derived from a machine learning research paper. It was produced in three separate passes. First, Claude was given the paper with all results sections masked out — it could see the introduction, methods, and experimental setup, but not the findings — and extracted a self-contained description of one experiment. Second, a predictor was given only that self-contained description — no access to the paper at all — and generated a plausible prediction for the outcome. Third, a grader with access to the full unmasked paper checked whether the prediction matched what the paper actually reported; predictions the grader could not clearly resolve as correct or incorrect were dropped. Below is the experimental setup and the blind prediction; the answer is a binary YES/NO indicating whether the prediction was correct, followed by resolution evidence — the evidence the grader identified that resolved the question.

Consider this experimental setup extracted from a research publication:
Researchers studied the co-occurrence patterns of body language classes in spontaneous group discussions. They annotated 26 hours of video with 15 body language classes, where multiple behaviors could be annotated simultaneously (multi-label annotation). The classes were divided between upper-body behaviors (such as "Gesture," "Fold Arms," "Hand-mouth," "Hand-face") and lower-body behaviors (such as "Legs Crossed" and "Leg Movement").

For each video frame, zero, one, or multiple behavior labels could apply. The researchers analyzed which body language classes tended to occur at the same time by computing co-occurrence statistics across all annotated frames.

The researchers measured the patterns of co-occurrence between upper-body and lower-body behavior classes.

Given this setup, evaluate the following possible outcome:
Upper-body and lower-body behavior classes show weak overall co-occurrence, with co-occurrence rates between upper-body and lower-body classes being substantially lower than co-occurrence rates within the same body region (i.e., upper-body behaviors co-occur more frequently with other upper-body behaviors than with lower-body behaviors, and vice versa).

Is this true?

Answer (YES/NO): NO